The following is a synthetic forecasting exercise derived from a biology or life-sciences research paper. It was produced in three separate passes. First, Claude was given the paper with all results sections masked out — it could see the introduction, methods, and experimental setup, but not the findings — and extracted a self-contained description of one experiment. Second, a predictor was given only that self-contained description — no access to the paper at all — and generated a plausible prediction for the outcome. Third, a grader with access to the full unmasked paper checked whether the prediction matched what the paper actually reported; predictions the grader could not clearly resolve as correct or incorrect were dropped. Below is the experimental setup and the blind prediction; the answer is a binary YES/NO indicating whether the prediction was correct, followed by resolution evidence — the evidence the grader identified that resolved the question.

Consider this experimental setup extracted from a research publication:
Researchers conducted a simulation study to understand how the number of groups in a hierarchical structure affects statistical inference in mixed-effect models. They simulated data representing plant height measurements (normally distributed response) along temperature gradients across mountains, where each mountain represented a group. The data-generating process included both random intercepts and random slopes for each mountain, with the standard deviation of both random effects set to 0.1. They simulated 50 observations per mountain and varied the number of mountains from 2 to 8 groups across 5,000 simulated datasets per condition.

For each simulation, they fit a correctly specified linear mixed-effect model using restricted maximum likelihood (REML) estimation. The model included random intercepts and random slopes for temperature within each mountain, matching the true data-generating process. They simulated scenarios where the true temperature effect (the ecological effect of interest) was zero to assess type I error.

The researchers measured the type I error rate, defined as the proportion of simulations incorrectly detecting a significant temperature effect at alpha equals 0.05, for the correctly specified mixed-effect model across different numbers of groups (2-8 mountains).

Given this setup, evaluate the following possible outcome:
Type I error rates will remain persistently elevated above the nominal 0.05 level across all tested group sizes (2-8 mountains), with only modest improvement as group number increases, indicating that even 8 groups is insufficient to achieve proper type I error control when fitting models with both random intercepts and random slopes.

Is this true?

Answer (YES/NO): NO